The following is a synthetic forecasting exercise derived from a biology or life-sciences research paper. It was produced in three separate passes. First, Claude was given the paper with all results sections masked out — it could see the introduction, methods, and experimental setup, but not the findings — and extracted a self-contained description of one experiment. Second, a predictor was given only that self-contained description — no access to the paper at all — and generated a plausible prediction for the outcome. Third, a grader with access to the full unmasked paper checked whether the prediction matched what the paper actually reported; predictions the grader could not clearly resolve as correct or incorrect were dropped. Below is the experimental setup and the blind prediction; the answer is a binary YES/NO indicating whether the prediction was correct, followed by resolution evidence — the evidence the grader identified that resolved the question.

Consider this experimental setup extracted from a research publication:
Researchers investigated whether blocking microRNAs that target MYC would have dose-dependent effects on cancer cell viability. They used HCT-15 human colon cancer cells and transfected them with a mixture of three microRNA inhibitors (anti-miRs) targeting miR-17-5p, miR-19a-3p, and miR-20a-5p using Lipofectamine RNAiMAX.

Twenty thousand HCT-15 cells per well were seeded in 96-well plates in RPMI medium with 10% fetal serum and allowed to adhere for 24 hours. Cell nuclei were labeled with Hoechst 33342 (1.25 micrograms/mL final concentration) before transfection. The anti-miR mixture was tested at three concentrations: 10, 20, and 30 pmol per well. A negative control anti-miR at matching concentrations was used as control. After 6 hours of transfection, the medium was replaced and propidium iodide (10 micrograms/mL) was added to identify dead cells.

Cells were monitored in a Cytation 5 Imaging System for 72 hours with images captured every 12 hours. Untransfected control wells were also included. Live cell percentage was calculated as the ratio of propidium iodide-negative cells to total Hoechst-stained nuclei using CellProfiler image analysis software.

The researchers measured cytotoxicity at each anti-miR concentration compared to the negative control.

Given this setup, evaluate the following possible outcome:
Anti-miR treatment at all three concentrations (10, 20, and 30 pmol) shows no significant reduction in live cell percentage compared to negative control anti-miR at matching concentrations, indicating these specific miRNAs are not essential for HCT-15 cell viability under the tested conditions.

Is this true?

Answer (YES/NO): YES